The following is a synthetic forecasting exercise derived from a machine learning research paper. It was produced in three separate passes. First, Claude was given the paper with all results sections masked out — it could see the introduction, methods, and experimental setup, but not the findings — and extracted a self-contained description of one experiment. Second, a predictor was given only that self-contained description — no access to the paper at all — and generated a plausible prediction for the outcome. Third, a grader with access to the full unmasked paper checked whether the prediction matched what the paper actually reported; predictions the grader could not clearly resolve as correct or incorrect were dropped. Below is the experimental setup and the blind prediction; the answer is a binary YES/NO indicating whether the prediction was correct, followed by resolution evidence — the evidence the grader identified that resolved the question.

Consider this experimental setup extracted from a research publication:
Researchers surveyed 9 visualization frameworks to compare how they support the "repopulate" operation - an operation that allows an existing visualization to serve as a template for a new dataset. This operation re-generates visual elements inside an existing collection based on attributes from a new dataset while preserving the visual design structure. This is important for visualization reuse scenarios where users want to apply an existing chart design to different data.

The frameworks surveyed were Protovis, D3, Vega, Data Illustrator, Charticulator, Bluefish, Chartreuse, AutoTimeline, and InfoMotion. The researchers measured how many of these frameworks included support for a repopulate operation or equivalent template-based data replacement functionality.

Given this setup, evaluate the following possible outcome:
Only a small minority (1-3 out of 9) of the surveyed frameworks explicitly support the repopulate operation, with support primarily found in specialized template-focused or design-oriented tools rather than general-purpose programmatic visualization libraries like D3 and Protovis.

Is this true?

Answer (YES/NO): NO